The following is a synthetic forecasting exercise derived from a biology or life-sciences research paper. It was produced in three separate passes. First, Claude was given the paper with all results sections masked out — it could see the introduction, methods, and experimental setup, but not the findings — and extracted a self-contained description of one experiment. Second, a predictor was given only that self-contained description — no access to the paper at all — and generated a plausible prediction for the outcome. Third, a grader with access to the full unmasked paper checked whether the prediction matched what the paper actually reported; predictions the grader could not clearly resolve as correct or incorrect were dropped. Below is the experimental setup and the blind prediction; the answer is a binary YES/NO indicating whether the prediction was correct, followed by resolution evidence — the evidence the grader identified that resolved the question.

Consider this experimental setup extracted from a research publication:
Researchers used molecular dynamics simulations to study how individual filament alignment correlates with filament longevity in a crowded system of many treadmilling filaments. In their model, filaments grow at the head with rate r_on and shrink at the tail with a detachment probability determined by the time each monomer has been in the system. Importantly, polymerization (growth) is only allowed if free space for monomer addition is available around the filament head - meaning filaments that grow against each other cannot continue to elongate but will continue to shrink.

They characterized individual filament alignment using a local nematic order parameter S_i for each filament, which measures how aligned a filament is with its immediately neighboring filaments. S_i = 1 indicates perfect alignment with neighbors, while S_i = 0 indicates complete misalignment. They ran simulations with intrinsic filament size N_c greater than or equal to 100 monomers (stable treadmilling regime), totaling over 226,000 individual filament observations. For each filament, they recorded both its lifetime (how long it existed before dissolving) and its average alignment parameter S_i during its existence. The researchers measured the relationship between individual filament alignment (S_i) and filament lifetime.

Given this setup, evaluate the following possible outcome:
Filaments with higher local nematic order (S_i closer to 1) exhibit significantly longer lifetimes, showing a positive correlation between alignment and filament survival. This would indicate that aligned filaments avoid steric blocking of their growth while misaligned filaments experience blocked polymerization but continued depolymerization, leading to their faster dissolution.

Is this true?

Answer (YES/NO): YES